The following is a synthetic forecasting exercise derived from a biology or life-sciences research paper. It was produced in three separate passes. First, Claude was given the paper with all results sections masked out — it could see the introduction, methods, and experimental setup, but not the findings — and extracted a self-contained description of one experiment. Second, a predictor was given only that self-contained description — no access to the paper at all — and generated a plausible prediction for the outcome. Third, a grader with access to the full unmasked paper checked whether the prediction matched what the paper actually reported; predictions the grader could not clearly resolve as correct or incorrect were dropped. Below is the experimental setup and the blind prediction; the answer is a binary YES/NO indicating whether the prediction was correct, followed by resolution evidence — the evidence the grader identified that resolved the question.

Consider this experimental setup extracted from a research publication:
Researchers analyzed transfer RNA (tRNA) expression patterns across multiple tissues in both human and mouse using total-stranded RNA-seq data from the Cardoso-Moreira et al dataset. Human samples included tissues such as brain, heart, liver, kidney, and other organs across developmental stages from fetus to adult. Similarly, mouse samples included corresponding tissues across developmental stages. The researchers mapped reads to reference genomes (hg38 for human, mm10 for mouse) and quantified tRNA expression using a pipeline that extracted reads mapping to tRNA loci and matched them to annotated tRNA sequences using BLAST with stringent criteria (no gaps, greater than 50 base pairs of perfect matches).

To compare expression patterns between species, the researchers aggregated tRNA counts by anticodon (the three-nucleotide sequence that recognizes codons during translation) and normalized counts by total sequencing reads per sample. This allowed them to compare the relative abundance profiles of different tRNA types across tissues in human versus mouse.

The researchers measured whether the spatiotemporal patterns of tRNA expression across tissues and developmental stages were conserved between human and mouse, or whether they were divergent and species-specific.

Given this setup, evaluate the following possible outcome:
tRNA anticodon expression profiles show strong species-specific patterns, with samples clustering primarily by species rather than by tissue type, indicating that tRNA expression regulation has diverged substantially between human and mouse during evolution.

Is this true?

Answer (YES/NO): NO